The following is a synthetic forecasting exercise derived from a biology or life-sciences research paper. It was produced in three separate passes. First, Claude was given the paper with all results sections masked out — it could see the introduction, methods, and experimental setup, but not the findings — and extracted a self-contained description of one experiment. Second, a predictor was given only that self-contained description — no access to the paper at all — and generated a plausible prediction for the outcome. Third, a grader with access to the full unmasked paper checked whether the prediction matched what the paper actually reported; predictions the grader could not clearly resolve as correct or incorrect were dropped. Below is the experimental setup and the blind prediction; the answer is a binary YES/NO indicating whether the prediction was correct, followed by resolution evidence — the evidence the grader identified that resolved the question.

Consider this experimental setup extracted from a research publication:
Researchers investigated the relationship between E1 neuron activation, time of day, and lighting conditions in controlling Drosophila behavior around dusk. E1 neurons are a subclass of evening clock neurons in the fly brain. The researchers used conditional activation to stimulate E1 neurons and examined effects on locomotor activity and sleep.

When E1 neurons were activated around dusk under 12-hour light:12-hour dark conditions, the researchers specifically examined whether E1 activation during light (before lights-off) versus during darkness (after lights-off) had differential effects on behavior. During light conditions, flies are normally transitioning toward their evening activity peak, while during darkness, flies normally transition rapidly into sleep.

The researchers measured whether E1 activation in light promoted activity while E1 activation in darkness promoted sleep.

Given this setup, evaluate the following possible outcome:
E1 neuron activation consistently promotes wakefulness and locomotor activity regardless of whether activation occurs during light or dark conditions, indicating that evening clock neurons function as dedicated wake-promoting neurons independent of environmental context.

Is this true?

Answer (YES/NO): NO